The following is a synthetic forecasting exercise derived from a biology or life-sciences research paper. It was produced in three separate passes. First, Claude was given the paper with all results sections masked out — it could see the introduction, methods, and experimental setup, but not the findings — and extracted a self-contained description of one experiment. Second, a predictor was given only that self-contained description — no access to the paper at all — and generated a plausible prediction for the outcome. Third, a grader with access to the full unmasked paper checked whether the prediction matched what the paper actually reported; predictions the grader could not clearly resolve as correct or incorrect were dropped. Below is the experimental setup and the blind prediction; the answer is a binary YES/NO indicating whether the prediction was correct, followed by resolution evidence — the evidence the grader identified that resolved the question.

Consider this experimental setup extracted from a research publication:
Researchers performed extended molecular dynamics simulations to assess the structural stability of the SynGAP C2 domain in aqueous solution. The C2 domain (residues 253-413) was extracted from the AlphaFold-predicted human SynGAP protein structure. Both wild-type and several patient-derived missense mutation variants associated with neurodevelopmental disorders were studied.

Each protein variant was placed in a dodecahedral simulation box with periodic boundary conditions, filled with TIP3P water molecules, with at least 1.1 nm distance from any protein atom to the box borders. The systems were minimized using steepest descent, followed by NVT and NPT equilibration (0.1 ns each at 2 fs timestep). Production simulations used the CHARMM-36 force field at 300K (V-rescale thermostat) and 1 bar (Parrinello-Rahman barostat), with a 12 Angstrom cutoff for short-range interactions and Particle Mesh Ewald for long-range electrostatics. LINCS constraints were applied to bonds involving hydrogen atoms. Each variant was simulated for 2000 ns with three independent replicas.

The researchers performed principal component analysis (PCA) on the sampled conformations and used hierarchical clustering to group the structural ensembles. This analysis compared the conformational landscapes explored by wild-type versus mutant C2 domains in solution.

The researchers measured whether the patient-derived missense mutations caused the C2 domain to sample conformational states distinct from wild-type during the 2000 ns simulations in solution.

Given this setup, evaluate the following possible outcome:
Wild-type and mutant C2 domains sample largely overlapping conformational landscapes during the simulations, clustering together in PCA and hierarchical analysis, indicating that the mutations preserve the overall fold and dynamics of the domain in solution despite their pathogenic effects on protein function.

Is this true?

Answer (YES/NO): NO